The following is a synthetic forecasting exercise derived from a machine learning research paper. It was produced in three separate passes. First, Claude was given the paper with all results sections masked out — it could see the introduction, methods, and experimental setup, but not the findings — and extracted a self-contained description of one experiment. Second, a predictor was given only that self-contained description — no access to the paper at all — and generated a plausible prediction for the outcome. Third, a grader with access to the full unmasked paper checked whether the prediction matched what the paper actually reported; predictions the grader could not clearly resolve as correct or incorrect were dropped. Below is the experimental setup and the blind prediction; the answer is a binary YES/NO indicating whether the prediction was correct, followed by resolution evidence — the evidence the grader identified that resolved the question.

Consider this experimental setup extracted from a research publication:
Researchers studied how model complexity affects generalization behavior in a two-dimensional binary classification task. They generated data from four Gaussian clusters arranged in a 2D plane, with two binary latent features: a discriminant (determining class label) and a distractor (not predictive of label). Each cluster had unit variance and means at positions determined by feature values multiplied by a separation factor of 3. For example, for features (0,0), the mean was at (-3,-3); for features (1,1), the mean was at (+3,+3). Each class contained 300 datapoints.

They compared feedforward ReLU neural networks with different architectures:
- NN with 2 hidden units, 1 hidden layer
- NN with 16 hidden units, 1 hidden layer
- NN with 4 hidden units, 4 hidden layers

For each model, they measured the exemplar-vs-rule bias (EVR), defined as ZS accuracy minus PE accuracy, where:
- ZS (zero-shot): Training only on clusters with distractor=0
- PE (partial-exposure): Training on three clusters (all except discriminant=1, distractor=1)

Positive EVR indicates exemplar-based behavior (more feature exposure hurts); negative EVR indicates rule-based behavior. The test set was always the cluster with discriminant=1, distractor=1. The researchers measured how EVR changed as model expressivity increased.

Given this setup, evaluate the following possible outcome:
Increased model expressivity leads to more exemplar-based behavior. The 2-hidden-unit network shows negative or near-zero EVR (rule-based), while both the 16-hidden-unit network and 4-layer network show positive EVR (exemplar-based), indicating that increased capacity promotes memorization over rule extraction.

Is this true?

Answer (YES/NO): NO